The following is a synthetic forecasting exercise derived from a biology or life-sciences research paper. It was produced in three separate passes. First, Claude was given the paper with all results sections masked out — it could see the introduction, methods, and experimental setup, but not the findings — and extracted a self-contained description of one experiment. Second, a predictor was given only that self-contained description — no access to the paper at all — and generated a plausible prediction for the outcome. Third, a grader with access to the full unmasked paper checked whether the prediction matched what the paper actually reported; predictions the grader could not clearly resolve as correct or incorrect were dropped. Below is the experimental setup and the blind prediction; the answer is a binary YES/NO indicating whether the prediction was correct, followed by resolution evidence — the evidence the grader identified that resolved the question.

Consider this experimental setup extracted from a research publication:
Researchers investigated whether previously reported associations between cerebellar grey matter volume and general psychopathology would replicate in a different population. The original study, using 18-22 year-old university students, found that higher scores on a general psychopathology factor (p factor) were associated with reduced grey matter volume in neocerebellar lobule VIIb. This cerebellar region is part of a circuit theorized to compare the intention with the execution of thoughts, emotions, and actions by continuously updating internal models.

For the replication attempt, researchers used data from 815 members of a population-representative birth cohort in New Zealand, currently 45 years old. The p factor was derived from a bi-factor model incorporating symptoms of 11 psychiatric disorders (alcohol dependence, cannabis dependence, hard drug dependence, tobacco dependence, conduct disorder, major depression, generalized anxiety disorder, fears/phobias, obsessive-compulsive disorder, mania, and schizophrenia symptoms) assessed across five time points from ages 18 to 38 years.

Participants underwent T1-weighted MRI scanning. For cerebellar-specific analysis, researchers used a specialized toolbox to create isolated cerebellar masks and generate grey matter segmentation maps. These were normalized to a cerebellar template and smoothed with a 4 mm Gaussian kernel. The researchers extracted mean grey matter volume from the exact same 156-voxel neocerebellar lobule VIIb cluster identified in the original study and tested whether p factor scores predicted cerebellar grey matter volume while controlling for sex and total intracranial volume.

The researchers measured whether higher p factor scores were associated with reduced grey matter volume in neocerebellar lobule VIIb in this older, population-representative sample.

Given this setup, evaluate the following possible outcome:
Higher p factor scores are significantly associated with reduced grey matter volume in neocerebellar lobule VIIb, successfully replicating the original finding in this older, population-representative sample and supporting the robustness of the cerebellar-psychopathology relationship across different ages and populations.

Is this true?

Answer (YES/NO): NO